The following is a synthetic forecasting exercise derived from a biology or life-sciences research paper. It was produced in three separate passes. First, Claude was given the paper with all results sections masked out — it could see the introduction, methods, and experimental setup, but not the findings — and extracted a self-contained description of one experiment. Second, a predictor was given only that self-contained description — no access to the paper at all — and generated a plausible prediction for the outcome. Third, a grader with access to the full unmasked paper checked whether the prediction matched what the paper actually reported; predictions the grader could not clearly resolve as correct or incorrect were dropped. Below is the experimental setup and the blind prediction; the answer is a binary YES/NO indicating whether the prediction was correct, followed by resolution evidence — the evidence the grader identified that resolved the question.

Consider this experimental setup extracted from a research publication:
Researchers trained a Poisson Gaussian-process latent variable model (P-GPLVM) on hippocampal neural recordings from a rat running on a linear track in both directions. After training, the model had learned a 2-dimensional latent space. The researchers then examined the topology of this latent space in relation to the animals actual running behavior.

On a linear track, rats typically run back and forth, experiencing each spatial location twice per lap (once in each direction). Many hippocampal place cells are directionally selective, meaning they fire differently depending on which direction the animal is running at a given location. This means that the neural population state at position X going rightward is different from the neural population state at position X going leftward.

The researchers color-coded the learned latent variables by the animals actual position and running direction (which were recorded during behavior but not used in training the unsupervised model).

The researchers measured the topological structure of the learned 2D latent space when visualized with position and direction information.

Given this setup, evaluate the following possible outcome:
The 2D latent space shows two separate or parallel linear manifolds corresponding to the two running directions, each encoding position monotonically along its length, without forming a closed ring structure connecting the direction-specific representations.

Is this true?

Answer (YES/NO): NO